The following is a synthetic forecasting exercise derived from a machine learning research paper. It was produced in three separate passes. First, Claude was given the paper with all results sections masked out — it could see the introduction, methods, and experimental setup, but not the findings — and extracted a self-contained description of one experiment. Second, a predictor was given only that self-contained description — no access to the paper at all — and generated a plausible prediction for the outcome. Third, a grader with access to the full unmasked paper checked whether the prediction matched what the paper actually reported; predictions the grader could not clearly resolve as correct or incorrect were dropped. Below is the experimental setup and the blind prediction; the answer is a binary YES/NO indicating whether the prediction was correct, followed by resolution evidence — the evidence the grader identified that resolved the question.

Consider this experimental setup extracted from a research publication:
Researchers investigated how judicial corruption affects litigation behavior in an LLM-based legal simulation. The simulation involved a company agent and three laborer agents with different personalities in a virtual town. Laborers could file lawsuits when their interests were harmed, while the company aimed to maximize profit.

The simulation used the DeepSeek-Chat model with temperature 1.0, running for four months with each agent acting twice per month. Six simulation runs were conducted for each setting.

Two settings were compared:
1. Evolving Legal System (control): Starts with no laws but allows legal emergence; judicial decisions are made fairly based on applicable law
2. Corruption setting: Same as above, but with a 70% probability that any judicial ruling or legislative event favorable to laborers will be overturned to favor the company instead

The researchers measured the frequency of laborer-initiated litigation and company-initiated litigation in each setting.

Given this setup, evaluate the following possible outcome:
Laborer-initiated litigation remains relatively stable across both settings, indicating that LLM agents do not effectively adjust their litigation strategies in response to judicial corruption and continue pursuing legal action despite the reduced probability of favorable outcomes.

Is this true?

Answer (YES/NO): NO